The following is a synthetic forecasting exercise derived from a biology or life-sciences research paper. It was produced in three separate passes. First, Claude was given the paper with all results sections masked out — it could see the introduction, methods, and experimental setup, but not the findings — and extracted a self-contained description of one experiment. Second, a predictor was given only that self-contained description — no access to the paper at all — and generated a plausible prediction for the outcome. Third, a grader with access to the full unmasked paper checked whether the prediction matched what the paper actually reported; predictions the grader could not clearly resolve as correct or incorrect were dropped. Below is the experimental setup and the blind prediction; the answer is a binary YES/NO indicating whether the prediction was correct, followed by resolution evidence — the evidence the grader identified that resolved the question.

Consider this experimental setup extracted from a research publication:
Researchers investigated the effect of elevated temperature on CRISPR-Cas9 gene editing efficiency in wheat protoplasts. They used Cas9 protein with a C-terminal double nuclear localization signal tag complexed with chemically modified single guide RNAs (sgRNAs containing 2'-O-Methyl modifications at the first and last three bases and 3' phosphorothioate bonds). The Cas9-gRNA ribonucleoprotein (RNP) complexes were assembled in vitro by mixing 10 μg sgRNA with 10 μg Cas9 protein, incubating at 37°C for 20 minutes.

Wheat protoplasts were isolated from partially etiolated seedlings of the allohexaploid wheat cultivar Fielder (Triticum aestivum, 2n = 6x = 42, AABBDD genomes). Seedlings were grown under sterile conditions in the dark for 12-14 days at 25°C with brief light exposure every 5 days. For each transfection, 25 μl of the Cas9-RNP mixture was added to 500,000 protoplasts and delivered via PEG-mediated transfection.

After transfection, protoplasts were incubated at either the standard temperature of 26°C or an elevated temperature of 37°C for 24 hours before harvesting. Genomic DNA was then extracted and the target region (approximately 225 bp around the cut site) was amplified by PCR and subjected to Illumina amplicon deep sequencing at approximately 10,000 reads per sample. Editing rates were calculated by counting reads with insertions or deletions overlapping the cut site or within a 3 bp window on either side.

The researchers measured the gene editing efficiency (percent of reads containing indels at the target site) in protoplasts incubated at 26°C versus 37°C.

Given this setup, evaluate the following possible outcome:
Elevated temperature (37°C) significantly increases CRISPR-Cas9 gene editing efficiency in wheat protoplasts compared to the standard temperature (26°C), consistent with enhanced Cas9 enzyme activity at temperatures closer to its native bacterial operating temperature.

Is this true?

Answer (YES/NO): NO